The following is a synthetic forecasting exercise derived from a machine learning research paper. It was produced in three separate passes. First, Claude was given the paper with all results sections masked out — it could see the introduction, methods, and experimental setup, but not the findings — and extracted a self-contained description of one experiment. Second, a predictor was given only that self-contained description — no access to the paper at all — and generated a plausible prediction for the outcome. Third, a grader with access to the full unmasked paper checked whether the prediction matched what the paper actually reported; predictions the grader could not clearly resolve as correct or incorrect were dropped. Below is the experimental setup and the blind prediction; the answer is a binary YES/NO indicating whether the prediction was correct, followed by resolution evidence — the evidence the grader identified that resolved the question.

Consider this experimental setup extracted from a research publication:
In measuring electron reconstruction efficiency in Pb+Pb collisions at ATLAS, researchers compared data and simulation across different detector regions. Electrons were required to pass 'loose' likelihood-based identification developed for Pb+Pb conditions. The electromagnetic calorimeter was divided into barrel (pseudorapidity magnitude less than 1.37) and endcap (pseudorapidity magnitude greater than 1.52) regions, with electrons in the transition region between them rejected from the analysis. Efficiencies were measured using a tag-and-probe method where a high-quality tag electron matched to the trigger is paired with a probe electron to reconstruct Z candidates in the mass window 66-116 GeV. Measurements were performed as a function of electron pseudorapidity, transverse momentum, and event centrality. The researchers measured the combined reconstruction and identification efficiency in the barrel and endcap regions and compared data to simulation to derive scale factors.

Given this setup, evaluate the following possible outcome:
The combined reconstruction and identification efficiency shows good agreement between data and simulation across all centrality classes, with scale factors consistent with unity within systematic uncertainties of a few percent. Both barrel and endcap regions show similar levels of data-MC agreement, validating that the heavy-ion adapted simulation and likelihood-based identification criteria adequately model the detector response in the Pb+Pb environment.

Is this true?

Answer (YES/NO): NO